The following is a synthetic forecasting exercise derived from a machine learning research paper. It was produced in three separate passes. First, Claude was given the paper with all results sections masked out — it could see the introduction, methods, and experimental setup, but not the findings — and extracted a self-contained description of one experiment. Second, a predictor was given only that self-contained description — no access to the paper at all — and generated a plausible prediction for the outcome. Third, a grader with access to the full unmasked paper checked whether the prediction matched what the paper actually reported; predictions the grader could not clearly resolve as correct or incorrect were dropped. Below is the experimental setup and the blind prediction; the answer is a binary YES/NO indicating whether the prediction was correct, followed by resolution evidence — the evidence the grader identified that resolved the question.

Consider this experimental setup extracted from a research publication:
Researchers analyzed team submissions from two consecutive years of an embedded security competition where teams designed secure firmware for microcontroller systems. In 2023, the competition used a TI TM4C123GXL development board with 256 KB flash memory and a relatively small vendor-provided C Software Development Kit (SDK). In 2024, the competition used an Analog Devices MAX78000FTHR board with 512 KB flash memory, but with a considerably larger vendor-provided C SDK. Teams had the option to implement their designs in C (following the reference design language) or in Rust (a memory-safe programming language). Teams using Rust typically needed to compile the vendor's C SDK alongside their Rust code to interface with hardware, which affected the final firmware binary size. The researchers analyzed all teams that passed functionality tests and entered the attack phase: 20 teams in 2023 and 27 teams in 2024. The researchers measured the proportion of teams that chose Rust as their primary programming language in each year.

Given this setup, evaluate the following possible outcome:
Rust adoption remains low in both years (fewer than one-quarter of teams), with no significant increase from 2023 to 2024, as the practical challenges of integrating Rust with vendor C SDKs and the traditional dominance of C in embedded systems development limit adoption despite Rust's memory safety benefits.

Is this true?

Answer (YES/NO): NO